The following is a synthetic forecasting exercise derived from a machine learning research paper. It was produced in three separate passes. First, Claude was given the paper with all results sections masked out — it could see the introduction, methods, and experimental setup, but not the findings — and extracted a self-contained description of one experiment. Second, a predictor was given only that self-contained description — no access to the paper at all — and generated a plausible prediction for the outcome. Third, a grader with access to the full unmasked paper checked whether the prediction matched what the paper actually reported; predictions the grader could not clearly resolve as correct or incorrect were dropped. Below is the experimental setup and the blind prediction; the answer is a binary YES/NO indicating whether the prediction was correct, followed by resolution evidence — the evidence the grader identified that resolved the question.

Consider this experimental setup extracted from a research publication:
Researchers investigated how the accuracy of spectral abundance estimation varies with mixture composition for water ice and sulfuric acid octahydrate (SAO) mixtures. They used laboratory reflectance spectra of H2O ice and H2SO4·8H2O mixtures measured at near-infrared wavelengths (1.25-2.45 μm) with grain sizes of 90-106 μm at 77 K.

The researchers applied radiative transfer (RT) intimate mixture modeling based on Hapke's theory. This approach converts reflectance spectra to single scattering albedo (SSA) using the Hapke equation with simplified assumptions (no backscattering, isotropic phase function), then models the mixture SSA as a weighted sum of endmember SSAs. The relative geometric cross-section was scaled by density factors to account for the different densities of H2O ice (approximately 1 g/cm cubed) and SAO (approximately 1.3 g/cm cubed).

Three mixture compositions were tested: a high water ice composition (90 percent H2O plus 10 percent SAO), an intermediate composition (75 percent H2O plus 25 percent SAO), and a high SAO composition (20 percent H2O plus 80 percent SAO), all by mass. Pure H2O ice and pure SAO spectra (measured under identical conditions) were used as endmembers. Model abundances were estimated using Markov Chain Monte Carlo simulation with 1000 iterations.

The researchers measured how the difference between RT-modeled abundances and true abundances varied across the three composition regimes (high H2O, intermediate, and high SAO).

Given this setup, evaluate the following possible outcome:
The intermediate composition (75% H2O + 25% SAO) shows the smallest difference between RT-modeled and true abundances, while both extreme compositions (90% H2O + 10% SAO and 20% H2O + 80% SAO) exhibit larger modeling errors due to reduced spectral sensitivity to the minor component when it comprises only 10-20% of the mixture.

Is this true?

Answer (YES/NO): NO